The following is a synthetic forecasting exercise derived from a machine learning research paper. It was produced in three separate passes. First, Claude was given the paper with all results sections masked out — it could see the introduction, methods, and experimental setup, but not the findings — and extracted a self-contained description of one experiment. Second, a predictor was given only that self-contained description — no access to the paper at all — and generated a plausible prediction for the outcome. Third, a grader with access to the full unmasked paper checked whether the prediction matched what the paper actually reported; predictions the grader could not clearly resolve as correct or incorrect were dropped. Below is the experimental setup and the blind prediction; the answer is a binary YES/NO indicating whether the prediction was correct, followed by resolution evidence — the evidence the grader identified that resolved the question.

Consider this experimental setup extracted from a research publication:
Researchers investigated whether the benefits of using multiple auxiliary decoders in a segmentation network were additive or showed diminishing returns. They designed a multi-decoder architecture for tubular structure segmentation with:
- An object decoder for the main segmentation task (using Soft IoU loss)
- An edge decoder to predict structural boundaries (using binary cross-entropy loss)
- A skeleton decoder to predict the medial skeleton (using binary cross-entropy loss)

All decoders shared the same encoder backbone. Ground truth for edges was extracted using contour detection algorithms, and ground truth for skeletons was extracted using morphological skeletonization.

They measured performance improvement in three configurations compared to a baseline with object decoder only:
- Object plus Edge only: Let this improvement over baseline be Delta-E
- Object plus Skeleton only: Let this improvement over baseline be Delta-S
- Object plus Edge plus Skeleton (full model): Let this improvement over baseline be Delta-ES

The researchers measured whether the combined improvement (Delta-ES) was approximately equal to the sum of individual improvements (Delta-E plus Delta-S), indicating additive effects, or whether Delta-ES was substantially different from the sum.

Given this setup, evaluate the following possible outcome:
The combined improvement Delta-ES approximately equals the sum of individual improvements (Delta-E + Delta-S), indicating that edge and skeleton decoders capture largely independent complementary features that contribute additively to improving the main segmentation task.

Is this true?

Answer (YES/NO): NO